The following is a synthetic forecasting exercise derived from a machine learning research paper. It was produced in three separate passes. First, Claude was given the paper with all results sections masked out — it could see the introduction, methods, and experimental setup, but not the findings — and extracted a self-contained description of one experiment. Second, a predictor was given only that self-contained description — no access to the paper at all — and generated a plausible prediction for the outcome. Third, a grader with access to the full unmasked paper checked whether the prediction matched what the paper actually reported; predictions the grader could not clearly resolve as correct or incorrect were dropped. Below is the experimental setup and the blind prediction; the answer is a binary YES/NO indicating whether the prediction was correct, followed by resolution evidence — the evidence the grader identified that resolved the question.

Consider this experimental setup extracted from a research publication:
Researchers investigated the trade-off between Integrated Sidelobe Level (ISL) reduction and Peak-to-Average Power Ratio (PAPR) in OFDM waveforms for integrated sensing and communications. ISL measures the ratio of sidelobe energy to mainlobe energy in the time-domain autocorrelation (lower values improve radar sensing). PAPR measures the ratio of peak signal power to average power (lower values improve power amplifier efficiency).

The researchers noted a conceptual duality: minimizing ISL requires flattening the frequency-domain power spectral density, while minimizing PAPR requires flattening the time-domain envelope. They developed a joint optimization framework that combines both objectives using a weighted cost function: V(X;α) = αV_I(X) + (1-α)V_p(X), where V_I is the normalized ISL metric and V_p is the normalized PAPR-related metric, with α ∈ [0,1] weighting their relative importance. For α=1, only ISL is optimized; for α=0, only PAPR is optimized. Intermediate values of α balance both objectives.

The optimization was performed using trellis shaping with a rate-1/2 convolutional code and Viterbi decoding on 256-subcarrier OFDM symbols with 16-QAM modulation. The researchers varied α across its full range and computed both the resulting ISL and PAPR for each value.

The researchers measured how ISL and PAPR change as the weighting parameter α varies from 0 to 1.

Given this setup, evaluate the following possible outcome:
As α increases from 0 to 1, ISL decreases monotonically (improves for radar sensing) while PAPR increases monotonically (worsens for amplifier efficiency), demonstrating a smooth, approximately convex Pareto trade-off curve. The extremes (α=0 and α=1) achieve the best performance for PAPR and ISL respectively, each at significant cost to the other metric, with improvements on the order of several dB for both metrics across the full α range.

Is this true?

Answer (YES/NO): NO